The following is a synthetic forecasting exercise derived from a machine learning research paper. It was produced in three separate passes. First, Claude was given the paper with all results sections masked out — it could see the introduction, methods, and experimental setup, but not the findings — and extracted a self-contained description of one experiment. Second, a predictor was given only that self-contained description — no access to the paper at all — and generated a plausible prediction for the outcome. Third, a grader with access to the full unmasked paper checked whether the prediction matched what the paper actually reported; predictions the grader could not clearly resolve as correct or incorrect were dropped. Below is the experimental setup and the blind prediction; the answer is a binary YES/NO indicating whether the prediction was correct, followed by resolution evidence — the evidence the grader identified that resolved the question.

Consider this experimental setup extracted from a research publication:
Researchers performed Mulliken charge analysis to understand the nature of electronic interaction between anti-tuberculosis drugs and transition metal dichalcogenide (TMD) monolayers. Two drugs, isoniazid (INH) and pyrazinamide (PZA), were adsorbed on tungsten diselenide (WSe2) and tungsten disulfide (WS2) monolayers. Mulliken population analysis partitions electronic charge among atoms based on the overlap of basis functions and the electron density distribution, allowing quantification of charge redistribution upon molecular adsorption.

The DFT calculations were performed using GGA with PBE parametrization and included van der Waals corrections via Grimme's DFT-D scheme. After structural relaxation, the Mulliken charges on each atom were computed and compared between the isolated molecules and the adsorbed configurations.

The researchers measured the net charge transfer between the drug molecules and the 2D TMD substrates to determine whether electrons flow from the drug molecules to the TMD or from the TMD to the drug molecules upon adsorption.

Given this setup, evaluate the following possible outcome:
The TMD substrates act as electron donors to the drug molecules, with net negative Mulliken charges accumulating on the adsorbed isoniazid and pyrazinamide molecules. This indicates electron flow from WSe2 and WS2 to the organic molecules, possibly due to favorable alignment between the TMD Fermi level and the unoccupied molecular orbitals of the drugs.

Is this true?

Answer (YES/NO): YES